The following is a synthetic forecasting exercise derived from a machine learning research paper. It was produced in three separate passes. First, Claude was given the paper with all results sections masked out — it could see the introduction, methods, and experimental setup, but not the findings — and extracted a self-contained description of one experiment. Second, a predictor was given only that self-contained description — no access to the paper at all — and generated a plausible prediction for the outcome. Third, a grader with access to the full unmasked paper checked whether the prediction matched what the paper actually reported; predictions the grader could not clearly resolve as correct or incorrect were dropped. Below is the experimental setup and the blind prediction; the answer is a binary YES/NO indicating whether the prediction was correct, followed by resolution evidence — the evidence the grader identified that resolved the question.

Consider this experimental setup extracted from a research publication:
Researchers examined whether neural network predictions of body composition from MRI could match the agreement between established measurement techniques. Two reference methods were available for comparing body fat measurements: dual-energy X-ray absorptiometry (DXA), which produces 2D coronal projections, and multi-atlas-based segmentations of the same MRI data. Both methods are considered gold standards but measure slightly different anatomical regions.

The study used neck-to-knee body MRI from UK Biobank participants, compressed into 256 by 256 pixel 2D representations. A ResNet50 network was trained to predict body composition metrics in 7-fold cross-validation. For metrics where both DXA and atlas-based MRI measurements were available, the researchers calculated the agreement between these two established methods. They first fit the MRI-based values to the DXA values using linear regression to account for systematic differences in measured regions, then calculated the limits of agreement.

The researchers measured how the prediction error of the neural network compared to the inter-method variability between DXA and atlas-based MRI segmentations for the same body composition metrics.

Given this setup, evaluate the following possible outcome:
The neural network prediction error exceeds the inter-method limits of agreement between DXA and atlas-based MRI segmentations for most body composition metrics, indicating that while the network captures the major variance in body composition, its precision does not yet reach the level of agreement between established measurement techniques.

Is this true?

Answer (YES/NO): NO